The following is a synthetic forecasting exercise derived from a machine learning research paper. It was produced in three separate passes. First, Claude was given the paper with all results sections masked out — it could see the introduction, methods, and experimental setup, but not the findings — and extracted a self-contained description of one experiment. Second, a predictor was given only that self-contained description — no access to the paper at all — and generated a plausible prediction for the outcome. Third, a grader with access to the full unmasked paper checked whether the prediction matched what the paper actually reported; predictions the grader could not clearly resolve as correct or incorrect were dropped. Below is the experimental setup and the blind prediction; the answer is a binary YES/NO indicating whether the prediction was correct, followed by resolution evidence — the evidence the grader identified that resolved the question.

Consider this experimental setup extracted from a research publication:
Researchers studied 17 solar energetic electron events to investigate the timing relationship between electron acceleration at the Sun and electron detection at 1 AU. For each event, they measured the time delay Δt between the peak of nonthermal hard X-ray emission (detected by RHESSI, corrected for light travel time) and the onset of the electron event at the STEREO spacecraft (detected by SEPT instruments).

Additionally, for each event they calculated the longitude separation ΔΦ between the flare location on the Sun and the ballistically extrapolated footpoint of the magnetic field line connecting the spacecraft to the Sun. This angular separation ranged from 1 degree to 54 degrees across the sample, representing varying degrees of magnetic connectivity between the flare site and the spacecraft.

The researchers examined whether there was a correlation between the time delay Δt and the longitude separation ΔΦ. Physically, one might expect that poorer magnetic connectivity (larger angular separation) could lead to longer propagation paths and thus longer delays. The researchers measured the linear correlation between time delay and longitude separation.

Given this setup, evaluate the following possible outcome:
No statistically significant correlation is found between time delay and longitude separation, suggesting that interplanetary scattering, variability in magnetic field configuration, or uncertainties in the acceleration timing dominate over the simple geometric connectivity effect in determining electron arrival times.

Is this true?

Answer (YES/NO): NO